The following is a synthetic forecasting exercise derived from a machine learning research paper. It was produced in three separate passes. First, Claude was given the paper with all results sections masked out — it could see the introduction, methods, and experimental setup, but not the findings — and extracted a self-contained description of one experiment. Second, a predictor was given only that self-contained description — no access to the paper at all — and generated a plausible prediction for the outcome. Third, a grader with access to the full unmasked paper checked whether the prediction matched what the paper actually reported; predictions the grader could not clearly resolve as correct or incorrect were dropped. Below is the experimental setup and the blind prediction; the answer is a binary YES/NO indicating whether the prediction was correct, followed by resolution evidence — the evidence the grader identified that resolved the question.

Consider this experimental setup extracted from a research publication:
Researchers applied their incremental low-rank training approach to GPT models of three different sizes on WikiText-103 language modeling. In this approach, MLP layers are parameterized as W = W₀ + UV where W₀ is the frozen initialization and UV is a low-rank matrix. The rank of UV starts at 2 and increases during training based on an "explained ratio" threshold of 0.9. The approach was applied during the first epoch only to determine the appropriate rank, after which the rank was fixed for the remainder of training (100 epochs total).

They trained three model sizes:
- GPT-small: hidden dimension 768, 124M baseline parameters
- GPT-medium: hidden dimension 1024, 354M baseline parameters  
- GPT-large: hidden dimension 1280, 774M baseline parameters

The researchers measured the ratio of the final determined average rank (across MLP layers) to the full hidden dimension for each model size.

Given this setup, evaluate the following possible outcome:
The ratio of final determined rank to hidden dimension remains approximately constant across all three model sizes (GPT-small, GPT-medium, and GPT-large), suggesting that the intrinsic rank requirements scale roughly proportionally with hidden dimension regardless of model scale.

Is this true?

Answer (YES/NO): NO